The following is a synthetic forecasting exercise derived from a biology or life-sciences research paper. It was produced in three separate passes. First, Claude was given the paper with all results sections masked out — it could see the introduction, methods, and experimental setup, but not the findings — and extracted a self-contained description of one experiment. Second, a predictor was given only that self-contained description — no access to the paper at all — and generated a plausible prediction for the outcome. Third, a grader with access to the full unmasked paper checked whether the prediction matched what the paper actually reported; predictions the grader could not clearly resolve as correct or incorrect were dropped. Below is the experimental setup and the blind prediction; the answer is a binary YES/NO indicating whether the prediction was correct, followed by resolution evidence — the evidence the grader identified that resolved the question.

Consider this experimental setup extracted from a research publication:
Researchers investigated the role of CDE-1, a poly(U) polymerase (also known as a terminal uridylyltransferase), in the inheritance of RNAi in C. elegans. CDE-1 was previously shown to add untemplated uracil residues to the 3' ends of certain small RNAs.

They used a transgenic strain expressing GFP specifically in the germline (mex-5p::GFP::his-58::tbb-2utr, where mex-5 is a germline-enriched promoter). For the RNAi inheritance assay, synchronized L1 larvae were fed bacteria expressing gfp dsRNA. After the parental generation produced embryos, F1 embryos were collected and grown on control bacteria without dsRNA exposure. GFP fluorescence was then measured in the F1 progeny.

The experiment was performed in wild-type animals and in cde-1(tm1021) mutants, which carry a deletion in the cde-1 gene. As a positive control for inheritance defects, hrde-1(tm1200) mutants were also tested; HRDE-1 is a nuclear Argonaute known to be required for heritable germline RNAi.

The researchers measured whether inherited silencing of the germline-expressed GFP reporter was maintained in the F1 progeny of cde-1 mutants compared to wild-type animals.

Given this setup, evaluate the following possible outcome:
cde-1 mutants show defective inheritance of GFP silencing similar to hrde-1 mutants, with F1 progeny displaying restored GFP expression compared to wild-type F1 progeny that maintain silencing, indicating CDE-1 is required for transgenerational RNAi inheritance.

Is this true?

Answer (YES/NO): YES